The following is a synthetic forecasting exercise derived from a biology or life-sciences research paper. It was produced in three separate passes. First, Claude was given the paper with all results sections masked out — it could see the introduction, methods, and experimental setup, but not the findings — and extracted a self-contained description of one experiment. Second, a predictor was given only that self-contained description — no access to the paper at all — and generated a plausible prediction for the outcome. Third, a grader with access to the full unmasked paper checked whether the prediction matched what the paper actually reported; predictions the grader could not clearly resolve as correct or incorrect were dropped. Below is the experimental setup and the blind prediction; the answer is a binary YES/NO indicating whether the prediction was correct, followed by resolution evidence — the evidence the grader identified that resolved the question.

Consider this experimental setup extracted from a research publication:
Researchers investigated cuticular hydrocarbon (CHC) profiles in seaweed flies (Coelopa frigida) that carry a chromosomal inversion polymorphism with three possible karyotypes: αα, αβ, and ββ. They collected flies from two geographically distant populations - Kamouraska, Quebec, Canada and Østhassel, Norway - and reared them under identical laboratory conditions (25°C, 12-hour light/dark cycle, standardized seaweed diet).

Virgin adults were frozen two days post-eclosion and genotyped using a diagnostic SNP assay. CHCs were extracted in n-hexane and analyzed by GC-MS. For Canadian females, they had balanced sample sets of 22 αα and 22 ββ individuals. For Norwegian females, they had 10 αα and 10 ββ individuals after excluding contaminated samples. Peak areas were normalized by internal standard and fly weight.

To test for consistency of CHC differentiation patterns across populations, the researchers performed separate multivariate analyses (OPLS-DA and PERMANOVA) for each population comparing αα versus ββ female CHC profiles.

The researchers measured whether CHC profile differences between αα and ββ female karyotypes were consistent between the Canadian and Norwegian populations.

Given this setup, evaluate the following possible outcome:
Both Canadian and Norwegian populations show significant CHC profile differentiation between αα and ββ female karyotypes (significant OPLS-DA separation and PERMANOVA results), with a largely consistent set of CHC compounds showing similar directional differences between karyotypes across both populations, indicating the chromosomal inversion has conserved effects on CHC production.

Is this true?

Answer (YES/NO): NO